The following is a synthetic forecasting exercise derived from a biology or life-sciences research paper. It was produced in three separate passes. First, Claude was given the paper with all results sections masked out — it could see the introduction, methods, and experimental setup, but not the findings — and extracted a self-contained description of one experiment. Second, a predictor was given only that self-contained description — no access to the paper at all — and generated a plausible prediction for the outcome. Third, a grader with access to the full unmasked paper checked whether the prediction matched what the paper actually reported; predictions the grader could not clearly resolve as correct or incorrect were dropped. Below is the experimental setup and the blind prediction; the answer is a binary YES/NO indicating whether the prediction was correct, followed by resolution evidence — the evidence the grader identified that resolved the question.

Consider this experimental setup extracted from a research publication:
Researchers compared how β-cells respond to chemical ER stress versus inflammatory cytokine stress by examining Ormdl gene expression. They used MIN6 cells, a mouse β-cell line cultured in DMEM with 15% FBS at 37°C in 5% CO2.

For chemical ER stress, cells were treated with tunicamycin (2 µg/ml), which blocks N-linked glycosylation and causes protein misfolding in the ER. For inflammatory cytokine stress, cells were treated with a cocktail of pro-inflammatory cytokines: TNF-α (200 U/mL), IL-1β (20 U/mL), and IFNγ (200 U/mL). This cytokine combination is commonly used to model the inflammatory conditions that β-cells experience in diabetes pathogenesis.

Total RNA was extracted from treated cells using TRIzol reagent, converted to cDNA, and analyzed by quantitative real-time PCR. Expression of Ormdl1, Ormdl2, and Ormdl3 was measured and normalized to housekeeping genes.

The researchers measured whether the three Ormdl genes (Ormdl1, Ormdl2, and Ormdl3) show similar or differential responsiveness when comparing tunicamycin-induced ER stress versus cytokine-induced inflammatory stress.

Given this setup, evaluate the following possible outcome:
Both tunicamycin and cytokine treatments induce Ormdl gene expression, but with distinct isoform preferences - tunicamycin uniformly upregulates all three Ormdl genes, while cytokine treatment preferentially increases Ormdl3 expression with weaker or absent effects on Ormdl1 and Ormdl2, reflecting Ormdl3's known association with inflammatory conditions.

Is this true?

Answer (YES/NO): NO